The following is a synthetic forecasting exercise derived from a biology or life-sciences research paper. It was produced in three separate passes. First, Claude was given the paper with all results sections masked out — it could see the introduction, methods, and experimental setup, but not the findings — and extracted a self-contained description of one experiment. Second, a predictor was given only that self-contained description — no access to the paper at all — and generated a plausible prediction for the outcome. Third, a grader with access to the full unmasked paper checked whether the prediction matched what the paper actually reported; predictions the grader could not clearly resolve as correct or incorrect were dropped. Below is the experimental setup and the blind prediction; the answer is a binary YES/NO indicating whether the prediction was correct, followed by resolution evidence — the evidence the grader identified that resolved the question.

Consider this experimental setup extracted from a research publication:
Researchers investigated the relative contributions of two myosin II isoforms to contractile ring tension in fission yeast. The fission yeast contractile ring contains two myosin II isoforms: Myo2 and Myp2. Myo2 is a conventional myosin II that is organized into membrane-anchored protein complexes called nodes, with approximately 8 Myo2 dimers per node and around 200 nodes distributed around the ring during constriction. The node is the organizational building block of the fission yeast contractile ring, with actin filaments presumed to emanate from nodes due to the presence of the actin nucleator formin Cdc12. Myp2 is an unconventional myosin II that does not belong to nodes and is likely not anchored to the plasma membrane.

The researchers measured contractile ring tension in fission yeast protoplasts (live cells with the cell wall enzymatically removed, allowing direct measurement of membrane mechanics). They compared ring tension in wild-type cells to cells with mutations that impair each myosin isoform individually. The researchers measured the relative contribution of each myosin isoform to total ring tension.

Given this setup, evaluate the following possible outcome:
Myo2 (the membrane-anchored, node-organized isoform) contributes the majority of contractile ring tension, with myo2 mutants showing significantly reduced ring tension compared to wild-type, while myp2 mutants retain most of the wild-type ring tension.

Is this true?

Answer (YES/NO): YES